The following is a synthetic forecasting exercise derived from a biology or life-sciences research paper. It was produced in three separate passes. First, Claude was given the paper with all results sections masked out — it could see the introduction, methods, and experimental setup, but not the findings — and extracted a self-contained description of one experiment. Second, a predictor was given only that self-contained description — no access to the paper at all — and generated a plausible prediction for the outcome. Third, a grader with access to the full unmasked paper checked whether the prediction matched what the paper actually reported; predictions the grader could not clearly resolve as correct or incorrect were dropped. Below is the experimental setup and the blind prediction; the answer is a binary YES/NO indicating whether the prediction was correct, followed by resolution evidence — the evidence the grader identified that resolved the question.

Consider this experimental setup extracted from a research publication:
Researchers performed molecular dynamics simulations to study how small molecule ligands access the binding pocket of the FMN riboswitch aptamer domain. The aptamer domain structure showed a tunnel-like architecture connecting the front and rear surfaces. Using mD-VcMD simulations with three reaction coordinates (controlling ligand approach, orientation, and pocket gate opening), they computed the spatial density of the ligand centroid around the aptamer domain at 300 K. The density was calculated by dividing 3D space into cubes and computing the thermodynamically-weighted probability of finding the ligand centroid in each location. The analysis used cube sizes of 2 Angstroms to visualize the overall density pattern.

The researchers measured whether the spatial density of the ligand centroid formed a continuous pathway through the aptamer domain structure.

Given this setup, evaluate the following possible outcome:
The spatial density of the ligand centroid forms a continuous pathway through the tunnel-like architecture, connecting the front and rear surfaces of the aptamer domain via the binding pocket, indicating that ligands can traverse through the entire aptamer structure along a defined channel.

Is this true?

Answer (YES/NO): YES